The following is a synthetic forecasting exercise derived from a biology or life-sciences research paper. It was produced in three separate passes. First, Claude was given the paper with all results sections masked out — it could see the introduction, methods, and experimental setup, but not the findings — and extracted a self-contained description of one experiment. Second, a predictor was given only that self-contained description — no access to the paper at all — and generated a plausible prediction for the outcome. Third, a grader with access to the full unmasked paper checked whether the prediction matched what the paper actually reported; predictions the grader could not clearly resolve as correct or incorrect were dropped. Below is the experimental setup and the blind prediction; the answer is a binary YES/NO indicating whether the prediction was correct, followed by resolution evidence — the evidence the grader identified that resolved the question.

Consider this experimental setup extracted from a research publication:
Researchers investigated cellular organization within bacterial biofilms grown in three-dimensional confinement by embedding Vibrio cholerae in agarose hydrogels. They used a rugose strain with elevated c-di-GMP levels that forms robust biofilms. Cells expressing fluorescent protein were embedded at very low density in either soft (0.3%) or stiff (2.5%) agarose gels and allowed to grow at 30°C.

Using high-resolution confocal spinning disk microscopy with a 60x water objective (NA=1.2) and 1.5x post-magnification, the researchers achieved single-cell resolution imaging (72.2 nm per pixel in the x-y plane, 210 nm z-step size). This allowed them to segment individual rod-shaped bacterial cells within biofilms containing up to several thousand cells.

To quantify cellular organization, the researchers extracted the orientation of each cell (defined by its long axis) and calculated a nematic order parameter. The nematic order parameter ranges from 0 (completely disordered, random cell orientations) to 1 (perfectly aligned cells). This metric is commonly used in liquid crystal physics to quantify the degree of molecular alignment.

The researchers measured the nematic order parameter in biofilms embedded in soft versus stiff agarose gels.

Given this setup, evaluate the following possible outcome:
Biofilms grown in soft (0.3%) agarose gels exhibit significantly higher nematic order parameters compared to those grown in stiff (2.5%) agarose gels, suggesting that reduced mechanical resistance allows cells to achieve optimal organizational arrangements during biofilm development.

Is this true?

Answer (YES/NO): NO